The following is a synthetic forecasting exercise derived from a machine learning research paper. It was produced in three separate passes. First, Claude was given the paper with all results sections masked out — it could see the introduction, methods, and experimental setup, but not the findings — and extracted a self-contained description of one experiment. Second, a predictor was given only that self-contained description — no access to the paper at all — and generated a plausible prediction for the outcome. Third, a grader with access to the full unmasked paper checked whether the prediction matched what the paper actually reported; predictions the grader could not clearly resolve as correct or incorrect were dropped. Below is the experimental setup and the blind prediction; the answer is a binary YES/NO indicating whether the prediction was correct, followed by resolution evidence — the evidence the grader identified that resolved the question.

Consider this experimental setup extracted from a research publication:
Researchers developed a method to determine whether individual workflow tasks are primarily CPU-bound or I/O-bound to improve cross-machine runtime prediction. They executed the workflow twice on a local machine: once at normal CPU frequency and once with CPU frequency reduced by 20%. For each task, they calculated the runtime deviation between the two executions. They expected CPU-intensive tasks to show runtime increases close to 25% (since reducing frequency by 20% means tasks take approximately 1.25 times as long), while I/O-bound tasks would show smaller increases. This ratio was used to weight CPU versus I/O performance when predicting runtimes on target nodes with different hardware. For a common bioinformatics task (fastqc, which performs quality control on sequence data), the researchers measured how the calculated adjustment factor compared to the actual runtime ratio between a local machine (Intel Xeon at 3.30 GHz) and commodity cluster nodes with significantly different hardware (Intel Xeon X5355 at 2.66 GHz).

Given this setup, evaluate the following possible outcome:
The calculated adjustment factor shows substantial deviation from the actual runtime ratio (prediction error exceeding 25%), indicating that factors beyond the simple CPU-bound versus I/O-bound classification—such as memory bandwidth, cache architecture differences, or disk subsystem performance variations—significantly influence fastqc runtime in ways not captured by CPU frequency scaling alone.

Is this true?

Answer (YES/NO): NO